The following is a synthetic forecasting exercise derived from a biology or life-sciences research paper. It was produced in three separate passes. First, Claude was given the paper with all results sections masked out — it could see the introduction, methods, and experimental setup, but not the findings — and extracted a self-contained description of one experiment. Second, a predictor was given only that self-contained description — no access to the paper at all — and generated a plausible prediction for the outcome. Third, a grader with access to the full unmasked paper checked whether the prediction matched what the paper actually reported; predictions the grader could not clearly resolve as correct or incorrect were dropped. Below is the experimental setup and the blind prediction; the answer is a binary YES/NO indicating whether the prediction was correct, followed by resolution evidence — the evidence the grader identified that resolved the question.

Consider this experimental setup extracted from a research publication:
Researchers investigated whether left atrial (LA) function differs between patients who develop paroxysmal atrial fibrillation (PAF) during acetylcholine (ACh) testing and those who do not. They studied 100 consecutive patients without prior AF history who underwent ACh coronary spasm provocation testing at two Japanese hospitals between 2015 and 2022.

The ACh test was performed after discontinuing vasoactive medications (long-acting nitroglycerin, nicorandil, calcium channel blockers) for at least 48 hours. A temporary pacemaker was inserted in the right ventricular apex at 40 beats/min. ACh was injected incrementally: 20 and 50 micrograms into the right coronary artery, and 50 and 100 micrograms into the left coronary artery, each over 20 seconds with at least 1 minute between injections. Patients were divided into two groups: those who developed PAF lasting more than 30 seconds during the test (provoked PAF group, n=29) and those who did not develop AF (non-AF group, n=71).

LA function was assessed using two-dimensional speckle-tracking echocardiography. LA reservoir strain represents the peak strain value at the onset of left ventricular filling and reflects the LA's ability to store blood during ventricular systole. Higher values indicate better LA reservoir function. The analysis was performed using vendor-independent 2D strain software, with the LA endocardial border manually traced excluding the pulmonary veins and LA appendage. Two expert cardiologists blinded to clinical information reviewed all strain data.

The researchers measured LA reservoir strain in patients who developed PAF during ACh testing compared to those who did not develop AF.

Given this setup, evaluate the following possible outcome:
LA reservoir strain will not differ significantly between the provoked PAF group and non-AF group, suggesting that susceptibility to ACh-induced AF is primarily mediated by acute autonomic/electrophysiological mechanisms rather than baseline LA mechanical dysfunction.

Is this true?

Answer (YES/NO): NO